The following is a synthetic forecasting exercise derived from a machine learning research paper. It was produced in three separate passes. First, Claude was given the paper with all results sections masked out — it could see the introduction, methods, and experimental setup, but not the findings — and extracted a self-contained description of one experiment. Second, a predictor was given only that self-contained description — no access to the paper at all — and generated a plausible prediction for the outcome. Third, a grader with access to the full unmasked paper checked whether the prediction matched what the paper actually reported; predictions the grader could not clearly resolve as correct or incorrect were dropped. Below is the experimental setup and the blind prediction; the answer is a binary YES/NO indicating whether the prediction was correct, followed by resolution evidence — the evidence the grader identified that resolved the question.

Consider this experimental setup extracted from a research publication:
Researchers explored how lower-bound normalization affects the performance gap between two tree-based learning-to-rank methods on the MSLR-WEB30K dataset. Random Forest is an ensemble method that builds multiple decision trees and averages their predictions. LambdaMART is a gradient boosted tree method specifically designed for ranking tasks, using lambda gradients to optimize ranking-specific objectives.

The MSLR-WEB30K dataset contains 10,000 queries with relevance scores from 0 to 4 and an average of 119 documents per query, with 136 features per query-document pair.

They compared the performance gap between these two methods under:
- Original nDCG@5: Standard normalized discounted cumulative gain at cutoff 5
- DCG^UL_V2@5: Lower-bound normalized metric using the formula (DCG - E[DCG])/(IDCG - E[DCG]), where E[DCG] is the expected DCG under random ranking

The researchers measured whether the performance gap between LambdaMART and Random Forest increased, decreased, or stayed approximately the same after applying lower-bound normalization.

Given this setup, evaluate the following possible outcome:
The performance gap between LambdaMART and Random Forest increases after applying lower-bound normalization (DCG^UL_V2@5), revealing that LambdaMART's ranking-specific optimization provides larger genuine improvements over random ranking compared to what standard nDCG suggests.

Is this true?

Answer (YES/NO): YES